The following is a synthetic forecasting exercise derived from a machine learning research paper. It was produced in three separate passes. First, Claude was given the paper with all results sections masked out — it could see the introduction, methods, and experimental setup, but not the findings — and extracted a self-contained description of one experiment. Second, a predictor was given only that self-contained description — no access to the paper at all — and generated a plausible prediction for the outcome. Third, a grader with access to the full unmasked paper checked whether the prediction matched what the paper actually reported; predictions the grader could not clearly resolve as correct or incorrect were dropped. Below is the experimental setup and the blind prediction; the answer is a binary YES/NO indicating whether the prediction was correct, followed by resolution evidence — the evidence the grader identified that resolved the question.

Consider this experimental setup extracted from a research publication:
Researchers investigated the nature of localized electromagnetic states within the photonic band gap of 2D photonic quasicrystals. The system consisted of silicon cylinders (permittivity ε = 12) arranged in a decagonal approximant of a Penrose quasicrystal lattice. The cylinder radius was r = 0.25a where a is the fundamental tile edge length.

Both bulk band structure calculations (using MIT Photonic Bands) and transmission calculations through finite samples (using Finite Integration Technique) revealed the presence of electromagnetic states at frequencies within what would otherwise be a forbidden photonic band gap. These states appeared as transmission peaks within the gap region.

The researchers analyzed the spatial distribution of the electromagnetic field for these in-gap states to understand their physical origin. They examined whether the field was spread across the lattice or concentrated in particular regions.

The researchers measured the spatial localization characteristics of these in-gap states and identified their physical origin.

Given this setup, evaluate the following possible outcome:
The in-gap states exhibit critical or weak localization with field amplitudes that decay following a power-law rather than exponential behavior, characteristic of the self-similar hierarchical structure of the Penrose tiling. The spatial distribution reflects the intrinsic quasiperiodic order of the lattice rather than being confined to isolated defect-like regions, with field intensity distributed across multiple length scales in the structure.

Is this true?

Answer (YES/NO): NO